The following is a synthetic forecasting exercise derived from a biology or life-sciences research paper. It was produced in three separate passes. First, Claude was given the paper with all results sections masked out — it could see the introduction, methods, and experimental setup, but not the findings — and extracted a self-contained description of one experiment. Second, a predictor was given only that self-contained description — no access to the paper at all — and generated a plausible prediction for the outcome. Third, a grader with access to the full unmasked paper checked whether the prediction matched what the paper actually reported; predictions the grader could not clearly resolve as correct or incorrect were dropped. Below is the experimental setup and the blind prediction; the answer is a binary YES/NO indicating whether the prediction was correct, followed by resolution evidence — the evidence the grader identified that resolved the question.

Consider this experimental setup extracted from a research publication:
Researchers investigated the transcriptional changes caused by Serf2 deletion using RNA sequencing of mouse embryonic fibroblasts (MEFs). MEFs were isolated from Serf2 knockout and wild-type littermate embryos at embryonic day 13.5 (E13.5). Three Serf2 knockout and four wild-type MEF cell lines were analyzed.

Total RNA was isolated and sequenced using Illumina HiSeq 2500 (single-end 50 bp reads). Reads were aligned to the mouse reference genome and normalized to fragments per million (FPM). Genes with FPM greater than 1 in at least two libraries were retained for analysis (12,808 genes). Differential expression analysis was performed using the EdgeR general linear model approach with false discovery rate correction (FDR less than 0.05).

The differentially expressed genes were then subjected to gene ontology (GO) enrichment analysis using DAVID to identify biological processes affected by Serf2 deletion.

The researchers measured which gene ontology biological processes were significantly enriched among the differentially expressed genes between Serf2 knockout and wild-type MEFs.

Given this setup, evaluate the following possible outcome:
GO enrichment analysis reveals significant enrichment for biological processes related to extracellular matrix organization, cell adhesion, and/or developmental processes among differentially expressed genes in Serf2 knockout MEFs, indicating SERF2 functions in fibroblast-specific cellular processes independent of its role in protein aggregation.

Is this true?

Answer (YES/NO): NO